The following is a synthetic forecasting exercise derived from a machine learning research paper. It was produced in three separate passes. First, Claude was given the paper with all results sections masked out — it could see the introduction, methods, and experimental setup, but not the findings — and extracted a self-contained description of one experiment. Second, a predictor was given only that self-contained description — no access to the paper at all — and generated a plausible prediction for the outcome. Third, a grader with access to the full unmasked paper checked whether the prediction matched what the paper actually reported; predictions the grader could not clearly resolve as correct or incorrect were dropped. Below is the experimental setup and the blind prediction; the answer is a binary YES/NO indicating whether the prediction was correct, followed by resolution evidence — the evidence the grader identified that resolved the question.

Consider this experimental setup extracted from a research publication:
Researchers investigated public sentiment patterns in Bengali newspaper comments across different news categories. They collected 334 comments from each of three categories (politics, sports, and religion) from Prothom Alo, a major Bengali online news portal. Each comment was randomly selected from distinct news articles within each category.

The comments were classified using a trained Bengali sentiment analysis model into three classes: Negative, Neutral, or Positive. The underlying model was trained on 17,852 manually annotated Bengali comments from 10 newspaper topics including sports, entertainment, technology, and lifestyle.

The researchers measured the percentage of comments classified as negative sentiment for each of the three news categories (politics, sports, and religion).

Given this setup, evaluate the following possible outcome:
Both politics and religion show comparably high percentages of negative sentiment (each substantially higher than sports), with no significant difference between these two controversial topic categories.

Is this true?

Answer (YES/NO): NO